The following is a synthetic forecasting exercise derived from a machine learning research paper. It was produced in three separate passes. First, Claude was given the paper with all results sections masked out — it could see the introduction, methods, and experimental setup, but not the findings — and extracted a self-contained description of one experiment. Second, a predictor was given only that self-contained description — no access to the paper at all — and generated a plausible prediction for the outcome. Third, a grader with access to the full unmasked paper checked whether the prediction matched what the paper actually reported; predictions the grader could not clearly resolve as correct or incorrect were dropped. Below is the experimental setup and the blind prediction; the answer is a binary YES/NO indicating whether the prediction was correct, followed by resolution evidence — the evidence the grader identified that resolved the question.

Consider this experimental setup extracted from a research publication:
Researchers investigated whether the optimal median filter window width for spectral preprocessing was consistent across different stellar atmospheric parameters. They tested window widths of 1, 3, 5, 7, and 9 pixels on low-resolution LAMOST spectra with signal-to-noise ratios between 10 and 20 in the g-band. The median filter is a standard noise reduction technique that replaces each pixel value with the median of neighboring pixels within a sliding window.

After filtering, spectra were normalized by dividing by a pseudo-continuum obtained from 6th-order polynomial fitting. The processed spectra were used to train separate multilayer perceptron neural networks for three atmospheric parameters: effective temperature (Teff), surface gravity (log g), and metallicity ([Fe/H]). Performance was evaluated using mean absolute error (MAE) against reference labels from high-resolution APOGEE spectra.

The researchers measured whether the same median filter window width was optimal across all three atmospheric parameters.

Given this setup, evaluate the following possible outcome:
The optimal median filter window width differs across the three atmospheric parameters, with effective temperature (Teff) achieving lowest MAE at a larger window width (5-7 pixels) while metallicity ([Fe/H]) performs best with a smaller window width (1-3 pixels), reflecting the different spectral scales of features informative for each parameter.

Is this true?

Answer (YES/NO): NO